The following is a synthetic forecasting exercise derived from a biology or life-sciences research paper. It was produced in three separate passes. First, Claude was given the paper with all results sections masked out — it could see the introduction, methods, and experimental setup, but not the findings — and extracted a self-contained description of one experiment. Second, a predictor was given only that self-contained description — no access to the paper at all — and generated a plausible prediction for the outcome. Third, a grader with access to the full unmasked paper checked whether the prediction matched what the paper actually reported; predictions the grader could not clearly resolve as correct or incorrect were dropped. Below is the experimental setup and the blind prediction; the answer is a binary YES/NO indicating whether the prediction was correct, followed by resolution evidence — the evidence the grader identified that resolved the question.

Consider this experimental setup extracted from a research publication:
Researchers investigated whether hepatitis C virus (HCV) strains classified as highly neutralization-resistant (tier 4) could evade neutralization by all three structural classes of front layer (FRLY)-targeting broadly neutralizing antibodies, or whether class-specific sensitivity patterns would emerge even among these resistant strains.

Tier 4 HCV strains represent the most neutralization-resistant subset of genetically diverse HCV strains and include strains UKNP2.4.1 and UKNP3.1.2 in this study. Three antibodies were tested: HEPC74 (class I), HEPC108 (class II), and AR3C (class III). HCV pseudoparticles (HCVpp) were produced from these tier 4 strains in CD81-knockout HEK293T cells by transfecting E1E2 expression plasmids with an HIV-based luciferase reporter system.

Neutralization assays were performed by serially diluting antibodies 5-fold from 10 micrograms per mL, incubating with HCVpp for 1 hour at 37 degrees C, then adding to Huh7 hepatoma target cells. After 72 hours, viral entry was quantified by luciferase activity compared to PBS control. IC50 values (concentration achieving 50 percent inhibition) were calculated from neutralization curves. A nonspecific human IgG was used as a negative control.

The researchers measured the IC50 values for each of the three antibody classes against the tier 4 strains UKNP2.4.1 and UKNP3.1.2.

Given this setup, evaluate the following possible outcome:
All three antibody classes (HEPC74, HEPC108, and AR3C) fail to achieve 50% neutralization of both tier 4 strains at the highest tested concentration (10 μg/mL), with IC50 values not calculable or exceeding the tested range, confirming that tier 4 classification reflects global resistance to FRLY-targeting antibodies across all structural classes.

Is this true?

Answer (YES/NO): NO